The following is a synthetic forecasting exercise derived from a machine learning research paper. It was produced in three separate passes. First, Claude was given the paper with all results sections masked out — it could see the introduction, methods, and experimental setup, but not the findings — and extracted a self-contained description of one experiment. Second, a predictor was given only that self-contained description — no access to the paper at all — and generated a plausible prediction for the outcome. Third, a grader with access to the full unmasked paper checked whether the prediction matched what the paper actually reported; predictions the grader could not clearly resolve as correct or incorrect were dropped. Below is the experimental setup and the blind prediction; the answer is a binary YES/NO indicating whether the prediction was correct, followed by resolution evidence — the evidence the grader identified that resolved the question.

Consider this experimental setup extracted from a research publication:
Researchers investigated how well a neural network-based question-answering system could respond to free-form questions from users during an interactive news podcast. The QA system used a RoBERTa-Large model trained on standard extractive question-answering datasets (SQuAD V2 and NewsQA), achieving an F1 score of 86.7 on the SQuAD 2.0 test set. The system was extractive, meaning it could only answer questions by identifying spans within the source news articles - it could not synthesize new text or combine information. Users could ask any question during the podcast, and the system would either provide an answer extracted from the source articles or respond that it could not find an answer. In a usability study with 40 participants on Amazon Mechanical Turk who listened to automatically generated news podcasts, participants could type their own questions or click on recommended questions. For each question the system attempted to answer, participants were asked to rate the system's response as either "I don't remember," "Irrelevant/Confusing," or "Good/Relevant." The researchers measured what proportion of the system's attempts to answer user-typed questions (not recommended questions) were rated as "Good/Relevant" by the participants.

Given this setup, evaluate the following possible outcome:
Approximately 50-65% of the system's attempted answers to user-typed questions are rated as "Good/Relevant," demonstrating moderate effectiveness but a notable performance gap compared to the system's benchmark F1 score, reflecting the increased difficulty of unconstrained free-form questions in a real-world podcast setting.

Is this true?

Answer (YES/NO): NO